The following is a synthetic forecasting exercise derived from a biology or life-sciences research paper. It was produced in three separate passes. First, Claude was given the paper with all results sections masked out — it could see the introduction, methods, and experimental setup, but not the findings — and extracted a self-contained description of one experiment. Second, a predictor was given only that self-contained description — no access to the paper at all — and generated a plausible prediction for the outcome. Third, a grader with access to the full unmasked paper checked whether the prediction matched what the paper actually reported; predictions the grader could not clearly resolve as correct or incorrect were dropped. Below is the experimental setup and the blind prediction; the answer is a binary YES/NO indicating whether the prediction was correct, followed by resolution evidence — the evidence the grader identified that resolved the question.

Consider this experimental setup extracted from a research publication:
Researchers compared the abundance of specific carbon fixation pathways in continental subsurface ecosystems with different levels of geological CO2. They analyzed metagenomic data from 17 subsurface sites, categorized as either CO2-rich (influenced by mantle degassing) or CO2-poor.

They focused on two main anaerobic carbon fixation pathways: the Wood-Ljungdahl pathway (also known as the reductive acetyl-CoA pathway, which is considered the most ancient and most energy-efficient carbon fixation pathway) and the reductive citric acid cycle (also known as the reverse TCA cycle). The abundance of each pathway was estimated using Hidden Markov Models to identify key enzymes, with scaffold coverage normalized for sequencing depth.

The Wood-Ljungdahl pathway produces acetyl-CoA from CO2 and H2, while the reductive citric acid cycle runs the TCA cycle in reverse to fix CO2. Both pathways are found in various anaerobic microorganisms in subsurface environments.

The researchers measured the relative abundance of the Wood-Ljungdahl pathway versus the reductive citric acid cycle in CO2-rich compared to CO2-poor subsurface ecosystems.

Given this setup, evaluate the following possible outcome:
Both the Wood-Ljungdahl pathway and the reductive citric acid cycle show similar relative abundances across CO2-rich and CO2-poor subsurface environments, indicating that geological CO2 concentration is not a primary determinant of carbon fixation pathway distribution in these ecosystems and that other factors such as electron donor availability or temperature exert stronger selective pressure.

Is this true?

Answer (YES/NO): YES